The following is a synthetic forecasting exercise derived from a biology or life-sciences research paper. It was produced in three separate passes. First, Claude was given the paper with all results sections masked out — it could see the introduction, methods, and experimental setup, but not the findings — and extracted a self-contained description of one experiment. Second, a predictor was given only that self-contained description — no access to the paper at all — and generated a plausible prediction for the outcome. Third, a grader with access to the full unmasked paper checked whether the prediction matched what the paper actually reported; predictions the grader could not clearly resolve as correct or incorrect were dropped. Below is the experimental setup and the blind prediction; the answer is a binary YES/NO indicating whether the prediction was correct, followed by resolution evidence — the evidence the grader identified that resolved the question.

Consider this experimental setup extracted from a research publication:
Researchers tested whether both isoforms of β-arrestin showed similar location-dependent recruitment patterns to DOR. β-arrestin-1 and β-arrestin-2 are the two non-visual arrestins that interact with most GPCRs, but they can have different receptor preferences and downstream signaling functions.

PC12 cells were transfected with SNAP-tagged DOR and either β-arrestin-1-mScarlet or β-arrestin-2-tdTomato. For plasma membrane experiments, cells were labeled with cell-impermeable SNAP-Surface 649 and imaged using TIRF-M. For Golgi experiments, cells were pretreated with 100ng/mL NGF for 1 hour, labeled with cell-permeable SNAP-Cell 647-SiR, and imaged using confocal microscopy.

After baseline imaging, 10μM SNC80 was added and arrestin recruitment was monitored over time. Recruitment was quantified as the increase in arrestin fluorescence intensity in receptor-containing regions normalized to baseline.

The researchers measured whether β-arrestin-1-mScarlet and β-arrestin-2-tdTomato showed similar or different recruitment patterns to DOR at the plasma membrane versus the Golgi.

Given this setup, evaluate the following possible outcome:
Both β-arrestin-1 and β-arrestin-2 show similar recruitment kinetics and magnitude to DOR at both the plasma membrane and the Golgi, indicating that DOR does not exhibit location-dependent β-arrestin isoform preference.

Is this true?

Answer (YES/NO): NO